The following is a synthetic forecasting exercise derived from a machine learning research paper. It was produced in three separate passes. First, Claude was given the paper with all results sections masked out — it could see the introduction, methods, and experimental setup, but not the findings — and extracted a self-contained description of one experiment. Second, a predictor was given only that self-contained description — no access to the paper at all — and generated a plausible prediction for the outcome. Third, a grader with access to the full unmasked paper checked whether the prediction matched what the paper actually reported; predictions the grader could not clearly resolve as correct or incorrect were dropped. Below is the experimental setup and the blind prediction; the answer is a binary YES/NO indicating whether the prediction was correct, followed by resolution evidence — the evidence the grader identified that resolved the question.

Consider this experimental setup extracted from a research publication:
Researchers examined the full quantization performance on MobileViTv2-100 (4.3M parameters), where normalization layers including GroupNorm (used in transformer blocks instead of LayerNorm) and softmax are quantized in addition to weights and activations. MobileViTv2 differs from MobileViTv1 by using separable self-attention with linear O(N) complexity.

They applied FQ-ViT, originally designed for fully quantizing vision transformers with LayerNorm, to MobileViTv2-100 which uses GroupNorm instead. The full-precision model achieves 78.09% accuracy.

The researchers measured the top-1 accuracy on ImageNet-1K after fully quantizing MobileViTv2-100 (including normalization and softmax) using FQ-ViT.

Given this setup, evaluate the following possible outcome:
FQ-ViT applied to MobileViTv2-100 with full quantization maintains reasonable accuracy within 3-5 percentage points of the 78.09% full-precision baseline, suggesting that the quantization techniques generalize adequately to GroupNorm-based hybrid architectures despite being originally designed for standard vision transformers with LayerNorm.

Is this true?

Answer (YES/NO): NO